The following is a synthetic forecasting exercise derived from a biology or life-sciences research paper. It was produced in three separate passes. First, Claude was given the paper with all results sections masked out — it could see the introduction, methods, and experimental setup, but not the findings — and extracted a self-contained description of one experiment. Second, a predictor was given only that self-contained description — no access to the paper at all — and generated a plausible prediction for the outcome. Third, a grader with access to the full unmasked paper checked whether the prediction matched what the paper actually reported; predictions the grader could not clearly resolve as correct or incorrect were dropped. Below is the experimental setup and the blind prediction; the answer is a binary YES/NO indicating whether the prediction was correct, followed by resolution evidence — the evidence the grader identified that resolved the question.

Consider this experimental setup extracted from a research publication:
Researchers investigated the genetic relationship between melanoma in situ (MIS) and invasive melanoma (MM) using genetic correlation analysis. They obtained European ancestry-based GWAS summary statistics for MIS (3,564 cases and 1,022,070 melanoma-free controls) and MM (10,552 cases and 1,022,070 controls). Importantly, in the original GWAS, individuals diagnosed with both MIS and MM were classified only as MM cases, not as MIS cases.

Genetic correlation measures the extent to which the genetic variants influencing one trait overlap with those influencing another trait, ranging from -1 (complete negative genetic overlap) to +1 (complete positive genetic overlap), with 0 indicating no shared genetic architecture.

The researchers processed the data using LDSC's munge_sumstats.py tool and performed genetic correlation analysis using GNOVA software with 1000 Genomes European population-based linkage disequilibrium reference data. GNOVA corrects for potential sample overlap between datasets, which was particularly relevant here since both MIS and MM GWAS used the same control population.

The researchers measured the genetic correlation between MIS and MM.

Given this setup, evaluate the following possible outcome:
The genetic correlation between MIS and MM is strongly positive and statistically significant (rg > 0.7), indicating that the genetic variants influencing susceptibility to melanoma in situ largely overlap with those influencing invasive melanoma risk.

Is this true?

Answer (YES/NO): YES